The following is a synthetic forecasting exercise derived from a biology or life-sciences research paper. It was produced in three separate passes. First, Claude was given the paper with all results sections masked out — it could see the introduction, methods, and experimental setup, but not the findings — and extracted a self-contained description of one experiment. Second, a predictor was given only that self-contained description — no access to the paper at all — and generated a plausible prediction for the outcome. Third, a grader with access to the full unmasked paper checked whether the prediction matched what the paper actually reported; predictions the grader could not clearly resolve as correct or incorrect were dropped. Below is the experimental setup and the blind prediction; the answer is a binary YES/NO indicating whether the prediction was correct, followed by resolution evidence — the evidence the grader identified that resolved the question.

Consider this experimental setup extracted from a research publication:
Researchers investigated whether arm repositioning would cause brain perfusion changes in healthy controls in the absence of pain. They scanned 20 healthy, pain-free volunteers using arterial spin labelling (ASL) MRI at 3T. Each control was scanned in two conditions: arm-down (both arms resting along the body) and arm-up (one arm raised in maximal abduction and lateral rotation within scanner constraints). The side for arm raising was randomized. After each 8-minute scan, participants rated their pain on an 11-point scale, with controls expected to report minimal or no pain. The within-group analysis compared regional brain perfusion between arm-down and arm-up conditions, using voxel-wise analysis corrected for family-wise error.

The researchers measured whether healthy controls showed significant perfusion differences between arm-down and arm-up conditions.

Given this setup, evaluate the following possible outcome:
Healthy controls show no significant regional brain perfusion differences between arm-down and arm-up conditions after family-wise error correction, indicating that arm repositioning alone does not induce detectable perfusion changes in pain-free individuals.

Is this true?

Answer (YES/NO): YES